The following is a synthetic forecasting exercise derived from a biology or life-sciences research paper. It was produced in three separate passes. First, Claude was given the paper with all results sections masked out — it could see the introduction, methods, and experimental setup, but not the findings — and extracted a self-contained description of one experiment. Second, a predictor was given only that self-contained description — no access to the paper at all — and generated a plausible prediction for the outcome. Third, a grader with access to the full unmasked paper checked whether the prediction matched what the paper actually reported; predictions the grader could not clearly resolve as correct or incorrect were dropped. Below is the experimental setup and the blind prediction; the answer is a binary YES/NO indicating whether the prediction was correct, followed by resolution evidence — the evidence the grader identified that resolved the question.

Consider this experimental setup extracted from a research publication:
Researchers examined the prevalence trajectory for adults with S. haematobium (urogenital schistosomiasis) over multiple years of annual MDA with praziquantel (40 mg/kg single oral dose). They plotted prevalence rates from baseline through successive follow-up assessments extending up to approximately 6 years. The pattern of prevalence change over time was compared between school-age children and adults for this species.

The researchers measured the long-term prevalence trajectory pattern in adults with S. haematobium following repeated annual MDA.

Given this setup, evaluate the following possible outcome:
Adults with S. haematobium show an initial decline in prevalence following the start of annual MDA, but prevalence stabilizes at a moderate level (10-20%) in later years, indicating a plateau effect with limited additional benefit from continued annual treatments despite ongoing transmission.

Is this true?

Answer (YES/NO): NO